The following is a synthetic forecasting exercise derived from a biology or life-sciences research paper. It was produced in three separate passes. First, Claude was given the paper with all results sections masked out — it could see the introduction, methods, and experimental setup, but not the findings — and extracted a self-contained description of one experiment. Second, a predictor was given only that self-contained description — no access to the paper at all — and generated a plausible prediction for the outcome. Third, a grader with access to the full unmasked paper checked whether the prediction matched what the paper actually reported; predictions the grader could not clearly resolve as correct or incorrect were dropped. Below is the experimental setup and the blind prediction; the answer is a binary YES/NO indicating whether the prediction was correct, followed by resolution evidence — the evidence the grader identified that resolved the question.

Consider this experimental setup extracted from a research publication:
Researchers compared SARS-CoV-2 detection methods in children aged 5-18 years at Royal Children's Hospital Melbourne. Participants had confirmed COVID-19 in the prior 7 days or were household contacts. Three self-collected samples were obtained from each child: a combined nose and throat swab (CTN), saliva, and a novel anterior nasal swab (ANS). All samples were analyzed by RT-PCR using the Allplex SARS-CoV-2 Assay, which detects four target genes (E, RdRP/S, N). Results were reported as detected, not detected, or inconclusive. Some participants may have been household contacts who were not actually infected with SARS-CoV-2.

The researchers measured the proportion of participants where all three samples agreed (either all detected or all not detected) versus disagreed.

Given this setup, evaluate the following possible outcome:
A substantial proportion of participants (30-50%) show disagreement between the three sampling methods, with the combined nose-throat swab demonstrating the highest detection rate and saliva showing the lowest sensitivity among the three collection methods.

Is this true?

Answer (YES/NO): NO